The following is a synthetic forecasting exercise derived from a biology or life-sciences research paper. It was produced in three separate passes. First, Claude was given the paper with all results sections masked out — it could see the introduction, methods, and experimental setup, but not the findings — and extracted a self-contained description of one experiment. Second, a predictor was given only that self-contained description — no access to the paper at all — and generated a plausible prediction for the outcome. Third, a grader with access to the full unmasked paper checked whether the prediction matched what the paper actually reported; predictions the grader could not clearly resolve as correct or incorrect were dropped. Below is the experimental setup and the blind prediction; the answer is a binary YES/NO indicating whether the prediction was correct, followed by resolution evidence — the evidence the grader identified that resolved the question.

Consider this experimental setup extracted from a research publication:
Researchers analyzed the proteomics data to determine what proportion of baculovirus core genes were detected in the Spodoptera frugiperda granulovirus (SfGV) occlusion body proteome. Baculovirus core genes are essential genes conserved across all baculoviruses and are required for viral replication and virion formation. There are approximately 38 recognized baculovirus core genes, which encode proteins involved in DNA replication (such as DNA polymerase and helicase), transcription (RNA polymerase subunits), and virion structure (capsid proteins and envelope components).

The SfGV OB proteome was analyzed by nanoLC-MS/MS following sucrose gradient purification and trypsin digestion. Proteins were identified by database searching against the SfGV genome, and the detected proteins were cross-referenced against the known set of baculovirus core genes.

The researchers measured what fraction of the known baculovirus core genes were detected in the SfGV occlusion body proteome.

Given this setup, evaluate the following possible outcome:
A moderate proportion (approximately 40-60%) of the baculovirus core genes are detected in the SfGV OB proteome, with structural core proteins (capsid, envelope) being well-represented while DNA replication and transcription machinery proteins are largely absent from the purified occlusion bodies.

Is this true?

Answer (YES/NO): NO